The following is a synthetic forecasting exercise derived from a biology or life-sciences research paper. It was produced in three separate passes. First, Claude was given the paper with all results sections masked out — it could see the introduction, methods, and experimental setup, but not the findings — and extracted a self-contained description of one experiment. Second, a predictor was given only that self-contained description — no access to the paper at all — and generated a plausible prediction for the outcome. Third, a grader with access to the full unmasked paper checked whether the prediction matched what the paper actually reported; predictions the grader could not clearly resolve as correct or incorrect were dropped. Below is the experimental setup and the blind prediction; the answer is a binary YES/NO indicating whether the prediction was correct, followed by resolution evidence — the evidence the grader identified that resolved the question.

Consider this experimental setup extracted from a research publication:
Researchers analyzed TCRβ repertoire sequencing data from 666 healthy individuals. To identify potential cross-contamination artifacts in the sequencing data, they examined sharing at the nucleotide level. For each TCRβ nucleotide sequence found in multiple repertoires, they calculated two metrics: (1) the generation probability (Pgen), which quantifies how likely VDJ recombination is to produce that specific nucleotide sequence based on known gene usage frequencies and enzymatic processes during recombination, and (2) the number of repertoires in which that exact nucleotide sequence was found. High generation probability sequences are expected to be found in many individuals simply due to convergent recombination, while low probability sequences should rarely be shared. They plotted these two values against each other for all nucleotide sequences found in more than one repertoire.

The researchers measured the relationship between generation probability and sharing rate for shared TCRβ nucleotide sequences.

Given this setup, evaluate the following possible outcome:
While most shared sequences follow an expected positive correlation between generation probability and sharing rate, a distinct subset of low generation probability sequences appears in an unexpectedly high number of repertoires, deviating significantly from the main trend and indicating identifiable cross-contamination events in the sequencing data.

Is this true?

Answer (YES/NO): YES